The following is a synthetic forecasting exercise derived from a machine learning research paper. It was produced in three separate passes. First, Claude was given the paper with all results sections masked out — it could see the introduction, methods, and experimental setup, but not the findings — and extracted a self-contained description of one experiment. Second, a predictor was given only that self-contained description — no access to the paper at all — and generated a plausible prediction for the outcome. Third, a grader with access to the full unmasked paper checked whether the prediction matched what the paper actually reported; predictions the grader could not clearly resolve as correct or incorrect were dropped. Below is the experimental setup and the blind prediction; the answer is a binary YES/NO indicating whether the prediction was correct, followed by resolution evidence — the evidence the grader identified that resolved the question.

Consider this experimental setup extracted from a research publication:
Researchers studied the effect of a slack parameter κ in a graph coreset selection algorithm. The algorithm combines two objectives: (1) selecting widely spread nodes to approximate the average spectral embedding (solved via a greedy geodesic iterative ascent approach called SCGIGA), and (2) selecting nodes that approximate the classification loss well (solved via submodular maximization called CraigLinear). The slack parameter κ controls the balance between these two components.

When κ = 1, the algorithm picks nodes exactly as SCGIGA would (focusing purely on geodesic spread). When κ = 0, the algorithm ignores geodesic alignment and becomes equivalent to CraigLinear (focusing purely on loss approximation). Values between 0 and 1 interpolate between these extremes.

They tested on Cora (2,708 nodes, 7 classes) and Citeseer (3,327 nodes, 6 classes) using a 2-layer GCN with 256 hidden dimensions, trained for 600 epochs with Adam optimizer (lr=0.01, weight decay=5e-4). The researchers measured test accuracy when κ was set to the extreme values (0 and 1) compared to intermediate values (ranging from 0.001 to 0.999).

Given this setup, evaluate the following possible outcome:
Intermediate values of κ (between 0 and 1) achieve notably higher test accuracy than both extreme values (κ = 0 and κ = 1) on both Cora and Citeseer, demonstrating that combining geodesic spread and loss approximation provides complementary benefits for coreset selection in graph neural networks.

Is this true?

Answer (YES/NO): NO